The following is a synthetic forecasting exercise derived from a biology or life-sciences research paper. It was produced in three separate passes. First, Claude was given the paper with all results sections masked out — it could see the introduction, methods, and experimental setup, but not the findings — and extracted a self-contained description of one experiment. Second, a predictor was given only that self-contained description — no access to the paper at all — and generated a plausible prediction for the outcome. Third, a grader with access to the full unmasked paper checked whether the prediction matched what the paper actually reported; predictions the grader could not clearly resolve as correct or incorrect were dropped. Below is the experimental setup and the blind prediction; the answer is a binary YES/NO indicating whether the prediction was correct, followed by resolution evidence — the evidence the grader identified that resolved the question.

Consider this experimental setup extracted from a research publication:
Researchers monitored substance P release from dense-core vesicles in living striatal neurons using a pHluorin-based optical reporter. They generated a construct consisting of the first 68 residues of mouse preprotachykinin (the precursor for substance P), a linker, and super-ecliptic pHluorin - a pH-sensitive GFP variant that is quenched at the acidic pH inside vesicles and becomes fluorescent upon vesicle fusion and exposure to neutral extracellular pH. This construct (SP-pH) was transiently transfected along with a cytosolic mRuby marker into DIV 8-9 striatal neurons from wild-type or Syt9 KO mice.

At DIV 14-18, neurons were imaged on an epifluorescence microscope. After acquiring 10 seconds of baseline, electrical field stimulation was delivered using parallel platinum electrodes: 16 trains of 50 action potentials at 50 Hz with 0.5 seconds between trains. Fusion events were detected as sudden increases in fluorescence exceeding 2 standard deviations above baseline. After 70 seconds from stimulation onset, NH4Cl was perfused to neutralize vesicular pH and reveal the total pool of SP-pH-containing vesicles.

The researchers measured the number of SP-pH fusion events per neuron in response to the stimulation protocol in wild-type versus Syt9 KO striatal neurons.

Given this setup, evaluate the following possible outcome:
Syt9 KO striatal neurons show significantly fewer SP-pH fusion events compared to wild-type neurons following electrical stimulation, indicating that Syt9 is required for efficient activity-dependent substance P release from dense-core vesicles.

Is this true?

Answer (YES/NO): YES